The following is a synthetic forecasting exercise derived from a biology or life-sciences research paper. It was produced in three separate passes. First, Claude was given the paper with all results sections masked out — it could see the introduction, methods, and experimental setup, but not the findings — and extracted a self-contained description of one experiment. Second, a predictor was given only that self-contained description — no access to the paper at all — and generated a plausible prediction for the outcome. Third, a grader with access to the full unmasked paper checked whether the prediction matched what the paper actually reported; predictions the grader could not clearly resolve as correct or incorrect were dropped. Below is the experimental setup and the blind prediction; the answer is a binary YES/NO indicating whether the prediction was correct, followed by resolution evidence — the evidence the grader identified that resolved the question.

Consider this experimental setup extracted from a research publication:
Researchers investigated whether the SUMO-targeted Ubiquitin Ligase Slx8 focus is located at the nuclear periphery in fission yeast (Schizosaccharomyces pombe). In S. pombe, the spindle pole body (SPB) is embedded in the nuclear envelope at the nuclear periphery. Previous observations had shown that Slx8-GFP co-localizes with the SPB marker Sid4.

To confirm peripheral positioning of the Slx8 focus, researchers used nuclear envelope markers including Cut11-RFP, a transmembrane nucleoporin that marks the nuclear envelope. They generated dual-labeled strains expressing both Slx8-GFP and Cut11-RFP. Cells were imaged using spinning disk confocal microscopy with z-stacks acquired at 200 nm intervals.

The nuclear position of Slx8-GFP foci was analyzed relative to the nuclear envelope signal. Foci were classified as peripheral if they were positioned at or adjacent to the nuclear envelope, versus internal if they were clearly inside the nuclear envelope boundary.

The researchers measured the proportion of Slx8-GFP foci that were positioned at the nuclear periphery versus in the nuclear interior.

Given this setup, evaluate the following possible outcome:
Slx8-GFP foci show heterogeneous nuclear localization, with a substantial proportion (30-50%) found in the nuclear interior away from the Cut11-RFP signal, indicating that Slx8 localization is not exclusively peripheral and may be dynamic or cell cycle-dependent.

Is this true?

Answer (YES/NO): NO